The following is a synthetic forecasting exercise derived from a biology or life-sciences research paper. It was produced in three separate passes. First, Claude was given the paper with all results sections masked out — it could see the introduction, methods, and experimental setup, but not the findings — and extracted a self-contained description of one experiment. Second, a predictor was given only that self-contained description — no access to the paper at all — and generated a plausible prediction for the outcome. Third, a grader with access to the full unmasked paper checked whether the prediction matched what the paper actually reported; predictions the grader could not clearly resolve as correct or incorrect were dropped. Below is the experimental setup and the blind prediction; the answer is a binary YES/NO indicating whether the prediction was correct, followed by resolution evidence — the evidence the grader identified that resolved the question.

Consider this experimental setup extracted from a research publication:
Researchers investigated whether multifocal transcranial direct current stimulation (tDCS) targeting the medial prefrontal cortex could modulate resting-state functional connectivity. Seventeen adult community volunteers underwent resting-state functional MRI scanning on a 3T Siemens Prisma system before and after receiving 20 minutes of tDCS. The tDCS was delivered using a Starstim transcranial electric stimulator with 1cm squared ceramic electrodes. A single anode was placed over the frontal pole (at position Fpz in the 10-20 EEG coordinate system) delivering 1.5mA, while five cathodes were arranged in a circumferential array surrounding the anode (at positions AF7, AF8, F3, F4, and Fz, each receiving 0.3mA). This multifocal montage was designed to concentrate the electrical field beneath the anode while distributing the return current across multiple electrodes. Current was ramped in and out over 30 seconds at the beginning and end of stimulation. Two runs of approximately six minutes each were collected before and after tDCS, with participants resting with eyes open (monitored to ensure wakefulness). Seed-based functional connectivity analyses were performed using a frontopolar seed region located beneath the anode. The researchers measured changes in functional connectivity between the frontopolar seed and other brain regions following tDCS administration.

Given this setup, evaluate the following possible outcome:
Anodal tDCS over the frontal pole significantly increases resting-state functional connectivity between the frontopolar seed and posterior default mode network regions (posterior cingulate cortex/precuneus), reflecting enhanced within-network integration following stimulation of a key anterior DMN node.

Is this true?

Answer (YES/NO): NO